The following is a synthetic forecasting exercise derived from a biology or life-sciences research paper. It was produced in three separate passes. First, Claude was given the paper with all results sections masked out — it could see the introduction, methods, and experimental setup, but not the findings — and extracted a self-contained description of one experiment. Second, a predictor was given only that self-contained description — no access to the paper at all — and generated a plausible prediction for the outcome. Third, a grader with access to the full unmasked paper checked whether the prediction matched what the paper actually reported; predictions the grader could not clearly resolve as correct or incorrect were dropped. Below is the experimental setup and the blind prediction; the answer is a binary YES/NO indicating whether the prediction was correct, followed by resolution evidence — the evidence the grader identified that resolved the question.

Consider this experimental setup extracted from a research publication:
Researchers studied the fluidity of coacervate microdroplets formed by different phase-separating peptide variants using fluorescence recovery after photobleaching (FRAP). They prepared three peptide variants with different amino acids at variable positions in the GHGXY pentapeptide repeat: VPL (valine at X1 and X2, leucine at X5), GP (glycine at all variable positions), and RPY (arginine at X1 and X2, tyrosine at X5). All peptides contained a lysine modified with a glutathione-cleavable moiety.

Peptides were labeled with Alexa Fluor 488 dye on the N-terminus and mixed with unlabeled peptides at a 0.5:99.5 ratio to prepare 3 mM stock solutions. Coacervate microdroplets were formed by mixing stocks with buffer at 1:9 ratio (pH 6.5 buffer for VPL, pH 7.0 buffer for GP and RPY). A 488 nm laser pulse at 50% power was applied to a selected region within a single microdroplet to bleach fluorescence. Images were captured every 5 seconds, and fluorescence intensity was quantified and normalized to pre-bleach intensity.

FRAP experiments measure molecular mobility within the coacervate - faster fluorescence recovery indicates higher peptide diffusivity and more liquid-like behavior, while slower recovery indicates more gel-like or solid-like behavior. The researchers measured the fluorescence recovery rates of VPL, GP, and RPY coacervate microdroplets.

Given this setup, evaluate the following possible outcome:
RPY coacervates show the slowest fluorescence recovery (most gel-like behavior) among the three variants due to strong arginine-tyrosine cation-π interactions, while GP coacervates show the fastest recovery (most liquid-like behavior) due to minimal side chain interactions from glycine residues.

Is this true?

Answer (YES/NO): NO